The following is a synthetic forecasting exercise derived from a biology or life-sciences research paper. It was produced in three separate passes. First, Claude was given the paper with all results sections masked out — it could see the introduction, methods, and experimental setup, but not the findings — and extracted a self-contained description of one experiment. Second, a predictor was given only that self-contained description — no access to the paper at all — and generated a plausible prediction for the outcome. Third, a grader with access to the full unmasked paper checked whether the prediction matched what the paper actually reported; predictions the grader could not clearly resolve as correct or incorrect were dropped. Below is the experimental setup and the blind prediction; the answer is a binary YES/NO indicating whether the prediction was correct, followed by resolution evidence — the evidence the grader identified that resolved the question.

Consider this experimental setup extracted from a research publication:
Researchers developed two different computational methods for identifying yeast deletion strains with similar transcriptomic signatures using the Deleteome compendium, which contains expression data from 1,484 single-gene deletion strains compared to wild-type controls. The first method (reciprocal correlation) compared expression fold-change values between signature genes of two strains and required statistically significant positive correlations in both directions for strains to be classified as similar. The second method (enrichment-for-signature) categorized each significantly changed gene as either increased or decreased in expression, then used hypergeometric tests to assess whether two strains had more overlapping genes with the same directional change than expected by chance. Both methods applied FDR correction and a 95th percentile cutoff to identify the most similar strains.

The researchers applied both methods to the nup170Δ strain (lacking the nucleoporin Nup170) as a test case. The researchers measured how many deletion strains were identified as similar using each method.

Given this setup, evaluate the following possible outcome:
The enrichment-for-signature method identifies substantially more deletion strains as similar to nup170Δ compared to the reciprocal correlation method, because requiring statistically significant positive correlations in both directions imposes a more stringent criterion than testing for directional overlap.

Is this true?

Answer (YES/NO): YES